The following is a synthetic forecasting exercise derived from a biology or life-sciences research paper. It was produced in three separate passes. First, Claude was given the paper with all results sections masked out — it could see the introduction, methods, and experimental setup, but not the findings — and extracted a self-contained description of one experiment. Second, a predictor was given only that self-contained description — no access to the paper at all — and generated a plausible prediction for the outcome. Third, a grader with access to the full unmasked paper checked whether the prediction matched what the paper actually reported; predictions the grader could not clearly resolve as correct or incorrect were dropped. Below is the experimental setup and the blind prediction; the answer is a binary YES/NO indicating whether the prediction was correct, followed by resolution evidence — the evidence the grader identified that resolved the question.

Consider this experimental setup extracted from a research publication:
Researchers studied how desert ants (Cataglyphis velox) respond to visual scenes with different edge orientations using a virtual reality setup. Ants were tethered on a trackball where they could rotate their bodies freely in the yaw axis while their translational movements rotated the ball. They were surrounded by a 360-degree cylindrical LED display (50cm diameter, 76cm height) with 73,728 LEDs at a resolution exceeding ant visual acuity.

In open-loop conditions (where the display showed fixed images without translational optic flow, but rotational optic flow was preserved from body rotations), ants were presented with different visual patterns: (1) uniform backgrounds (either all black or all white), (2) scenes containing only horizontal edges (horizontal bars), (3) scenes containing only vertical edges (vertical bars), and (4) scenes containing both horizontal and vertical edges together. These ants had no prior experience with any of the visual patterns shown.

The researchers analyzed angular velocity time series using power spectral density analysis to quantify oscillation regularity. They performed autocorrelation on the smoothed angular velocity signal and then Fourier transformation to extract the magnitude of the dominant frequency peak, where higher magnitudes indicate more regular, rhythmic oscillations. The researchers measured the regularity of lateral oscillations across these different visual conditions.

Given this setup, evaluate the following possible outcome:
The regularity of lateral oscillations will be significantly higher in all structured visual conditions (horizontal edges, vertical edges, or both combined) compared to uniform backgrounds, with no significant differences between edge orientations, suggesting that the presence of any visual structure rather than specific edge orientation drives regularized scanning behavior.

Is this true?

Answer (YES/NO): NO